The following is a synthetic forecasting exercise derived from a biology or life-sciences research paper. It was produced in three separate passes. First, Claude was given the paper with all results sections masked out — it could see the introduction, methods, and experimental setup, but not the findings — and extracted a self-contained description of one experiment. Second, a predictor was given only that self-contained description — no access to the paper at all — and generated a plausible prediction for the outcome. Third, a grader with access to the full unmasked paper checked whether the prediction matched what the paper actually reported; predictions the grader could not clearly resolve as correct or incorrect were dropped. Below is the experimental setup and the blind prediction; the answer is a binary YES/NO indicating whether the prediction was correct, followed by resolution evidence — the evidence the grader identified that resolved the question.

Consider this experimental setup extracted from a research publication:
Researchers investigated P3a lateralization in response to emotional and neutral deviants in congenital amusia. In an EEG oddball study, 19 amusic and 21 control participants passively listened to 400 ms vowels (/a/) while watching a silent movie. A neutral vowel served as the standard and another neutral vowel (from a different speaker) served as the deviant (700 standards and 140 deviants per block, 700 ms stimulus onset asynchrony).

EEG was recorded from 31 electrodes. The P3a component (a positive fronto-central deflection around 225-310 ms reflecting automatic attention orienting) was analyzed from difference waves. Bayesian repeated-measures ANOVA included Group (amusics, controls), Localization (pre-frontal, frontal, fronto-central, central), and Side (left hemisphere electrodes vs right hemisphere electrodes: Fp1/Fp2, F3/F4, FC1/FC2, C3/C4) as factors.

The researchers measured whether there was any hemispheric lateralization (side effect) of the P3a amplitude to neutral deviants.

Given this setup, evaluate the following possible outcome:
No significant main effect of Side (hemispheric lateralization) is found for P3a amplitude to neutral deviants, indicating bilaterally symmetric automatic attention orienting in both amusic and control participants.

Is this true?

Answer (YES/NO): NO